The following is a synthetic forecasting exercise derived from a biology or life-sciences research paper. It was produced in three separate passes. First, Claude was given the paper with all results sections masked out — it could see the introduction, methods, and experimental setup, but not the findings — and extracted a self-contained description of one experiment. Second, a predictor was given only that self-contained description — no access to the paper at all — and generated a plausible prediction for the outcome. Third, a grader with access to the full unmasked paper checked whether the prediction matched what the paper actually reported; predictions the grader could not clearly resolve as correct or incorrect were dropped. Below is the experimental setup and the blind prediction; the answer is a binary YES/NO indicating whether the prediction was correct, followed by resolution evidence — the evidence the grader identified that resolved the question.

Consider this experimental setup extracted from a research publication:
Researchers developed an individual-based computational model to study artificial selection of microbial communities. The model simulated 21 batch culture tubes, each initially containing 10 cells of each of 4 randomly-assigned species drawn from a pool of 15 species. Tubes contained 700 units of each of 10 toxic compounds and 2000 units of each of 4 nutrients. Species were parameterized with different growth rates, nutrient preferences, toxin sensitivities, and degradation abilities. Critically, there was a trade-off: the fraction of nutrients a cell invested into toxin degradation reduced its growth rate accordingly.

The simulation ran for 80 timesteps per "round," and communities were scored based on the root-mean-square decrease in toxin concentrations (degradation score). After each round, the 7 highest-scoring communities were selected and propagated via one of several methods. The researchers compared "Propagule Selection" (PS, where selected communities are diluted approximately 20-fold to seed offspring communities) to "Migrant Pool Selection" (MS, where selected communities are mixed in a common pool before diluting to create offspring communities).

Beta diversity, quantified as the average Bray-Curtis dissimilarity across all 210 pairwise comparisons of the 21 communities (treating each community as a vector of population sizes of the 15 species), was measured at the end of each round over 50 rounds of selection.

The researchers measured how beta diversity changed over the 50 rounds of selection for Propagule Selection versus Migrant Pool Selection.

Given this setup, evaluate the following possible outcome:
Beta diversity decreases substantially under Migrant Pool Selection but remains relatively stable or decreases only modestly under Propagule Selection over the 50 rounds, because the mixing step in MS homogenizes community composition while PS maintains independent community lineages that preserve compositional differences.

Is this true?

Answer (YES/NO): NO